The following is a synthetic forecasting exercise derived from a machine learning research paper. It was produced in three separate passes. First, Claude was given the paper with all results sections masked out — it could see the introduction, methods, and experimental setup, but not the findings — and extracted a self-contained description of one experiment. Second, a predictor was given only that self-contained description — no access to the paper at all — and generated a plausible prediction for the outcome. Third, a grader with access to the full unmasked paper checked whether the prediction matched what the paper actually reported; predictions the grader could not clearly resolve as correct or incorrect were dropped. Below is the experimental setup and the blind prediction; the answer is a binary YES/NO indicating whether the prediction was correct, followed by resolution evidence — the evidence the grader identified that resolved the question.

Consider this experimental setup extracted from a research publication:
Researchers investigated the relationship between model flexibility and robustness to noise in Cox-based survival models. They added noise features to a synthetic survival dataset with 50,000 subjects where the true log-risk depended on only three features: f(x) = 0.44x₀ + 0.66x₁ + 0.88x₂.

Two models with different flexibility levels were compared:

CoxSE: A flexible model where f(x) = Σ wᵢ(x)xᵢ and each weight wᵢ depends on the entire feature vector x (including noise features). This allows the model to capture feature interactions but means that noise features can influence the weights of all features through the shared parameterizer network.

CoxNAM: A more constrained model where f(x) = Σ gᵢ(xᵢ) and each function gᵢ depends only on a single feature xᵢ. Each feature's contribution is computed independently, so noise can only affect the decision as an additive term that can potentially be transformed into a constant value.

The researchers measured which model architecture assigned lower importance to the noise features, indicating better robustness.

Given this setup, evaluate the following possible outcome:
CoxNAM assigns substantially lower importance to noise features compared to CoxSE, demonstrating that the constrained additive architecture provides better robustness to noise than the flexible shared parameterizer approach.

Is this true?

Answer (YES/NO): NO